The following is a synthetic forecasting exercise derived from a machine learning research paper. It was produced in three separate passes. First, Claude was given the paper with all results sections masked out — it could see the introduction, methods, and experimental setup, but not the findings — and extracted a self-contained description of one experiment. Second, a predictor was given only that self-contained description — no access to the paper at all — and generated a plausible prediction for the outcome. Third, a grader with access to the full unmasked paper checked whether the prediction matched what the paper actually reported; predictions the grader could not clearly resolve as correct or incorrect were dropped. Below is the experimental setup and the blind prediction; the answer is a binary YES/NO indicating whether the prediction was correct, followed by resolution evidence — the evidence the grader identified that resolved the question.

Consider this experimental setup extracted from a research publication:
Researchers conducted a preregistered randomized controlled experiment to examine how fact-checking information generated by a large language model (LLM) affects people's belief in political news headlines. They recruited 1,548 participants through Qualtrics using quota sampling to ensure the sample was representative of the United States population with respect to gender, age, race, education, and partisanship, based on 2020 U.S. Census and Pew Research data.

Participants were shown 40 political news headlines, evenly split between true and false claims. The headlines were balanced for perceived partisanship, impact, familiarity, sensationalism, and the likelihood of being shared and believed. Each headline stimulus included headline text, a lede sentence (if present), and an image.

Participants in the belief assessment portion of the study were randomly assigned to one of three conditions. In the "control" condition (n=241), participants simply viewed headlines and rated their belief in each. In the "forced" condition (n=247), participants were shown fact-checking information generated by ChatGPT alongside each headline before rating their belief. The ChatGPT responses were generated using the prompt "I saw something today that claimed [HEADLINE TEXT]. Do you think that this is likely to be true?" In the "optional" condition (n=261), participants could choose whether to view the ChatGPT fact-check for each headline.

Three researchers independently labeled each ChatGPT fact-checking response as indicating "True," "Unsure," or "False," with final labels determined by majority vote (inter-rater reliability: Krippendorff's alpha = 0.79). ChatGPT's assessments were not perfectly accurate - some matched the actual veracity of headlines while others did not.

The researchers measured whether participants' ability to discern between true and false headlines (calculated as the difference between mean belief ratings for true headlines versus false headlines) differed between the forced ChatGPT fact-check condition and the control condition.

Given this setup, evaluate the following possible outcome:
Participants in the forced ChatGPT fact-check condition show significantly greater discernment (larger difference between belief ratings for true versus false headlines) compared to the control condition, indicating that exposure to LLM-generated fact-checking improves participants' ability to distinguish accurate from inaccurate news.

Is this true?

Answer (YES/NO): NO